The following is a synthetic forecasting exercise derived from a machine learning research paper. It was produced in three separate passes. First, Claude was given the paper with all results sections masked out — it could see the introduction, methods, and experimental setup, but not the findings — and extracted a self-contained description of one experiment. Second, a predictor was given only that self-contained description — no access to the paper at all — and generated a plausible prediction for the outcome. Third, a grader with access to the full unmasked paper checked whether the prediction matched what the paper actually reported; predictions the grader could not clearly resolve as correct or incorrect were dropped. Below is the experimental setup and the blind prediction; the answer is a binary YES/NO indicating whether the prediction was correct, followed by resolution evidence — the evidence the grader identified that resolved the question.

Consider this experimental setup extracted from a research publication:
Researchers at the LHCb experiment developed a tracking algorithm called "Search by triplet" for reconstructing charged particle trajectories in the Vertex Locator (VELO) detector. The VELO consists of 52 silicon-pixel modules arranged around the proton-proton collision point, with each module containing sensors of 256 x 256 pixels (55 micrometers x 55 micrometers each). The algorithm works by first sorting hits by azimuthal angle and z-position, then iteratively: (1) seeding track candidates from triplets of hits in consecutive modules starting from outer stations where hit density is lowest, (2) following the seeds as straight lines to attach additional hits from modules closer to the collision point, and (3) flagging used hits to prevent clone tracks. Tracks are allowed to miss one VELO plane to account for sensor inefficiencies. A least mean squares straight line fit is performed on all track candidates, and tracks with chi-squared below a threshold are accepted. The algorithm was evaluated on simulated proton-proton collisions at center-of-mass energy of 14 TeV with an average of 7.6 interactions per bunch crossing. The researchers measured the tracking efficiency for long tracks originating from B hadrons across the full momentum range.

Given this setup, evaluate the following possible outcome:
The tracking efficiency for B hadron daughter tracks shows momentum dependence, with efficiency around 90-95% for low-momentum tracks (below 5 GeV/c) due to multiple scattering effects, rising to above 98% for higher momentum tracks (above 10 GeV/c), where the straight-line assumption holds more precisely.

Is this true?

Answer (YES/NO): NO